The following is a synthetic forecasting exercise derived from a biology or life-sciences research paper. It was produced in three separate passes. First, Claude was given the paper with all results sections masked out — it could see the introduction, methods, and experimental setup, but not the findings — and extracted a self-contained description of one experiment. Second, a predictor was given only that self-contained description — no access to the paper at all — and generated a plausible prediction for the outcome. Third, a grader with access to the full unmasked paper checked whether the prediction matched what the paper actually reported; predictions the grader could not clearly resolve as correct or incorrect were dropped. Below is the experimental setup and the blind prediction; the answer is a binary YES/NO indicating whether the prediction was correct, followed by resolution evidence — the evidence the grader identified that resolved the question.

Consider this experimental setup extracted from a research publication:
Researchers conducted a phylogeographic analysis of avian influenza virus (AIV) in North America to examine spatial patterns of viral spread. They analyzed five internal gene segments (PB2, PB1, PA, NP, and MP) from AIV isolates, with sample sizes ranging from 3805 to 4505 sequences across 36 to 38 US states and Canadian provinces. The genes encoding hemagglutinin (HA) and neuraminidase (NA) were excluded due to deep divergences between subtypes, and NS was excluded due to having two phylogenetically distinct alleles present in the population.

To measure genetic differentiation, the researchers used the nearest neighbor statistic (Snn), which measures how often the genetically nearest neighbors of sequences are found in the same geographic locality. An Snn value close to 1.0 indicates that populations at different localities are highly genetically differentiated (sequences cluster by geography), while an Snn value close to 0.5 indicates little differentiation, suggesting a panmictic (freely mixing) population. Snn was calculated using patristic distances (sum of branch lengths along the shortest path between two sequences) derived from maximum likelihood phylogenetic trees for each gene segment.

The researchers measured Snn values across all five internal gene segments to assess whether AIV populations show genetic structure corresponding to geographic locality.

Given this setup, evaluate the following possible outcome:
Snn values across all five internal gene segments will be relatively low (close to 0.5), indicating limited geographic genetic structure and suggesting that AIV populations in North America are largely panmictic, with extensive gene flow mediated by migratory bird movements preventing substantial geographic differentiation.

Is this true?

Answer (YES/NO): NO